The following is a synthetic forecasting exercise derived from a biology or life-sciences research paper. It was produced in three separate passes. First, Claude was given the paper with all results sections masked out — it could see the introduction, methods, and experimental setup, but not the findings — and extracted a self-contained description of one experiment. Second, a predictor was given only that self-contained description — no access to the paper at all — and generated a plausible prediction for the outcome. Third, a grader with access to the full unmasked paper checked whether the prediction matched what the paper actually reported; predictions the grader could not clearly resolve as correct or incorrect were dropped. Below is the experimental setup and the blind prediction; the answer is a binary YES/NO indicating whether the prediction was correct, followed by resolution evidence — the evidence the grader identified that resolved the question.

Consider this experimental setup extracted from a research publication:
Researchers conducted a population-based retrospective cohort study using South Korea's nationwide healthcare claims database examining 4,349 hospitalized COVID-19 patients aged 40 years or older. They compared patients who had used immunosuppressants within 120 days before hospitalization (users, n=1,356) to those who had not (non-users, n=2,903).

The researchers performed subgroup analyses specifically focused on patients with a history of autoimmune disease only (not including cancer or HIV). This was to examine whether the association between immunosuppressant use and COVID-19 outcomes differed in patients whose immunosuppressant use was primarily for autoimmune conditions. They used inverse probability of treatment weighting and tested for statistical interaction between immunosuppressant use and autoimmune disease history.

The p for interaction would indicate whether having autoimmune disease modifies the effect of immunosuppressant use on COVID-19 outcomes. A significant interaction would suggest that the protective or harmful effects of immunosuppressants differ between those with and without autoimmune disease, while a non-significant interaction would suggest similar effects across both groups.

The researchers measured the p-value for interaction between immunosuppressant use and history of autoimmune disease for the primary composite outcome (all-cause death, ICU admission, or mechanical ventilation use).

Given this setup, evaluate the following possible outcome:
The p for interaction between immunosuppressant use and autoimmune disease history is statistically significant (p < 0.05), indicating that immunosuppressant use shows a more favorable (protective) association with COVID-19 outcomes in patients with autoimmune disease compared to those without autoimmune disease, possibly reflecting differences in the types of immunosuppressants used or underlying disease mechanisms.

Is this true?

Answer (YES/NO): NO